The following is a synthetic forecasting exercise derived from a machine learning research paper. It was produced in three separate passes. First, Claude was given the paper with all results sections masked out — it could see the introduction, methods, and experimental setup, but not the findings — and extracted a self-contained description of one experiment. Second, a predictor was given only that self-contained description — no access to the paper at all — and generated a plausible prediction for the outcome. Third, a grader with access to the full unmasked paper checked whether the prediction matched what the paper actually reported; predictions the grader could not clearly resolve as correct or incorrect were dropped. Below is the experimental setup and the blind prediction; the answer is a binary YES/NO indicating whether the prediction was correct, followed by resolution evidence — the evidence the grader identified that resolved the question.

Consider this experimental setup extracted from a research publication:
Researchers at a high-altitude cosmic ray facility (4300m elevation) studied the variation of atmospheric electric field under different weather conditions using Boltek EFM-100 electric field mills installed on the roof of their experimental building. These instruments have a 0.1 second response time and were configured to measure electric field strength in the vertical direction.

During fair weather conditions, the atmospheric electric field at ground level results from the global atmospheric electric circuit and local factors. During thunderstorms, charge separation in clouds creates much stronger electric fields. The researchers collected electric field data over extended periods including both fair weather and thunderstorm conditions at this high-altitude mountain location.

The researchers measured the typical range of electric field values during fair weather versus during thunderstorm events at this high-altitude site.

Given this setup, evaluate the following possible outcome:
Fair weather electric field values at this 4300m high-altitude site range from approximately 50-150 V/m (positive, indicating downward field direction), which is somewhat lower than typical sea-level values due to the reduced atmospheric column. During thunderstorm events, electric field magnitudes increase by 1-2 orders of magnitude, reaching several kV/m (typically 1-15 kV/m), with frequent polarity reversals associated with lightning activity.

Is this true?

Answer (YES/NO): NO